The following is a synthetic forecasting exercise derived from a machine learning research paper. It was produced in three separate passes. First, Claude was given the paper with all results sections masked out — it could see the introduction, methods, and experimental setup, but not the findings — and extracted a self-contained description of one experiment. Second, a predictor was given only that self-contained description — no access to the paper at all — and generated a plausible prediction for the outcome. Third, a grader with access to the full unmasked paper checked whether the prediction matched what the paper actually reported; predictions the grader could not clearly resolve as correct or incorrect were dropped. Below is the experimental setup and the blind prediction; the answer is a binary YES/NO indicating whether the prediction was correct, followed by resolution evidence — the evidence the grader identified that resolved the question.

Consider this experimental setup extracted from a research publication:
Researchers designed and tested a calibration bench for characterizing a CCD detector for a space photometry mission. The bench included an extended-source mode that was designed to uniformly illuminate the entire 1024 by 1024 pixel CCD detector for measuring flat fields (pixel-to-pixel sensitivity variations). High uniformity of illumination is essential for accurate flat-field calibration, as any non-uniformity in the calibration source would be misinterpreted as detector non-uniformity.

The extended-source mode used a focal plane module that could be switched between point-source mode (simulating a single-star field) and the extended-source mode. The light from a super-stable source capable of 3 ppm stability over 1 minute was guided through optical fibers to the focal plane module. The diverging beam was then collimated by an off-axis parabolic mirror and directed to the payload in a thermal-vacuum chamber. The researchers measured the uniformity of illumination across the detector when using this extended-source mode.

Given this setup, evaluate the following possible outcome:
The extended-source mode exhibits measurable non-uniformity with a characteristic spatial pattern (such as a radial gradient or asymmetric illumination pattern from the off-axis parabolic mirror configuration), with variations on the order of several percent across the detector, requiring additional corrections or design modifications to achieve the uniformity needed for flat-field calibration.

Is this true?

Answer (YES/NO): NO